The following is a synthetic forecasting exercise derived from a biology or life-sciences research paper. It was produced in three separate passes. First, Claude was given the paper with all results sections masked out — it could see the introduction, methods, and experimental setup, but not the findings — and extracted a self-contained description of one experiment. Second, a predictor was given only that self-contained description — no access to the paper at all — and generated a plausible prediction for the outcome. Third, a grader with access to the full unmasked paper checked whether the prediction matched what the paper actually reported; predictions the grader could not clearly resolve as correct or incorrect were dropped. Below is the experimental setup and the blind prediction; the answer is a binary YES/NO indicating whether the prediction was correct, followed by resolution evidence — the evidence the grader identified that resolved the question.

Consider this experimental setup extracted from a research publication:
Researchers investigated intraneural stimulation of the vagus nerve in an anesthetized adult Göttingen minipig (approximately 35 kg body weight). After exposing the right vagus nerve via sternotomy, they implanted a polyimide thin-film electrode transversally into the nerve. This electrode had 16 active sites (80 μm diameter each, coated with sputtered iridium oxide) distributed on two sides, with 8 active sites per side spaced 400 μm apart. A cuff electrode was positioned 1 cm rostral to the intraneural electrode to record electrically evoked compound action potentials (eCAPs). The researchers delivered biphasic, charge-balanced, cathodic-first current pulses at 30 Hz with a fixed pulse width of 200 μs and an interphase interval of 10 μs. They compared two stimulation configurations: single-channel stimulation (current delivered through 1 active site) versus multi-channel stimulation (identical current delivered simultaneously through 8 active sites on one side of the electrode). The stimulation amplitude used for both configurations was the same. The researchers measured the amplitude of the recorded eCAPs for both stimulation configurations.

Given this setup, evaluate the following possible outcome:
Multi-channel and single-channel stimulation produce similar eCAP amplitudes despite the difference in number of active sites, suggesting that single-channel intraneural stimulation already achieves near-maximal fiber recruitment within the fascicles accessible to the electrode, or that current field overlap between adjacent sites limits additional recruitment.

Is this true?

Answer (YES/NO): NO